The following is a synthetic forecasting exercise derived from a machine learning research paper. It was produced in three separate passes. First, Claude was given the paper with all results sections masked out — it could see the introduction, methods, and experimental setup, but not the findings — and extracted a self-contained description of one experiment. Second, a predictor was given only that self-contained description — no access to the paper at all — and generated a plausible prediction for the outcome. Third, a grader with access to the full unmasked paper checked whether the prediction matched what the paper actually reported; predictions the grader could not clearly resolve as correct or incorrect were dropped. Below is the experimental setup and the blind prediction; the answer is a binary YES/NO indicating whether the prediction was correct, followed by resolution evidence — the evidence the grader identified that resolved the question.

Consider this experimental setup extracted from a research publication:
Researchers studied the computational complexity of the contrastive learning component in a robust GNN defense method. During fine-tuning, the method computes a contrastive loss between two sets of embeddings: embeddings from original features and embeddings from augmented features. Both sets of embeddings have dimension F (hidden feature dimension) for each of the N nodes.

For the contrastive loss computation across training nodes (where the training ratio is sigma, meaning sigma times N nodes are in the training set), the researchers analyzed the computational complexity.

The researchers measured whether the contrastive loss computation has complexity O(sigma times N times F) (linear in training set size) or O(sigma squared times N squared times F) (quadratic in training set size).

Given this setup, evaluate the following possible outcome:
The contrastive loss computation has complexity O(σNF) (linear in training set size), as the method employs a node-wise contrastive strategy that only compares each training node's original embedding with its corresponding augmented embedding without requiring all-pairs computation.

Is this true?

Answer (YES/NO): NO